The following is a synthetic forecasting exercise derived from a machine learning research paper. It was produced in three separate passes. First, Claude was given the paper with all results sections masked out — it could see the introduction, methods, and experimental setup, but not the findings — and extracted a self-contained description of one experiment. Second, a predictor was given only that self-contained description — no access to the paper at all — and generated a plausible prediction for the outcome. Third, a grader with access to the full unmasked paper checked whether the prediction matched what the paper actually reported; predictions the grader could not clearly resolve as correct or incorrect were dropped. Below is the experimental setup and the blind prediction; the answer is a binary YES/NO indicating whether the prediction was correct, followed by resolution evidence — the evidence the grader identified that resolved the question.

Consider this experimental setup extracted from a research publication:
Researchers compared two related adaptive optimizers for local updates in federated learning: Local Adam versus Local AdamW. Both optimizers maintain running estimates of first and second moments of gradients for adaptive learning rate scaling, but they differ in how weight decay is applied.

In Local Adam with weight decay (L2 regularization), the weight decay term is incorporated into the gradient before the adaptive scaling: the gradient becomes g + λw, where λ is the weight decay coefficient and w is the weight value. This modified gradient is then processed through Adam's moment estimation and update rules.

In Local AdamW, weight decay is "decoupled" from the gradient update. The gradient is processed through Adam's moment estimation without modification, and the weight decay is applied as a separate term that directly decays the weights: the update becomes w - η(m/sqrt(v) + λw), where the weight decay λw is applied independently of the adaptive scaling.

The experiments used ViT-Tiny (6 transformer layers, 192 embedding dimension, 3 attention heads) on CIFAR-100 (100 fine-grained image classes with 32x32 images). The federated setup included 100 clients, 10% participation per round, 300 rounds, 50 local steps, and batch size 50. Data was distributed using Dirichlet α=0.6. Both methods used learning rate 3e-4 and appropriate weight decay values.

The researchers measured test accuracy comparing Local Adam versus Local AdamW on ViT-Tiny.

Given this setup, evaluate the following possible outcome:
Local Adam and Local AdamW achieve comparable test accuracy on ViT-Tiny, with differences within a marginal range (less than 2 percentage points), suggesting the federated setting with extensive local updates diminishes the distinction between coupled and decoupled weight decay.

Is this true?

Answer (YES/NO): YES